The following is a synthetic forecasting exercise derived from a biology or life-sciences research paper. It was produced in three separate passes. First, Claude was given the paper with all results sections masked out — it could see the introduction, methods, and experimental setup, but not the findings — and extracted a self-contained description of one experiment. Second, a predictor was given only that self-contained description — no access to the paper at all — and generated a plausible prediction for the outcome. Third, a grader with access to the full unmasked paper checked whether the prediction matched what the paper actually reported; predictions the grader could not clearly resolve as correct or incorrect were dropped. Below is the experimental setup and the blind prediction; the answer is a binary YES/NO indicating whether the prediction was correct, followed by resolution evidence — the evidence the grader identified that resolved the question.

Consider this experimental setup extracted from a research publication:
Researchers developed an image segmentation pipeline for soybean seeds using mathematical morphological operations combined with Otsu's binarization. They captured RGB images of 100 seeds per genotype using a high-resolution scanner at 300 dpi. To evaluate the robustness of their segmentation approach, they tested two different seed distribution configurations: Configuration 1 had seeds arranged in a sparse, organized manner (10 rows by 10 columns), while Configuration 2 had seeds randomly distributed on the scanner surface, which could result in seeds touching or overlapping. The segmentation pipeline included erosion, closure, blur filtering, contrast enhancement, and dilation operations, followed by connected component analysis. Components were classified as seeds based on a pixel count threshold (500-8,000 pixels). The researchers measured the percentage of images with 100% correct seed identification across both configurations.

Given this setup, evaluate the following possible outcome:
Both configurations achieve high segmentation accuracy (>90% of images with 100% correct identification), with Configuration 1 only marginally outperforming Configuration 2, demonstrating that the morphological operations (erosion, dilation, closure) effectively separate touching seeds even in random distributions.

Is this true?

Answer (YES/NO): NO